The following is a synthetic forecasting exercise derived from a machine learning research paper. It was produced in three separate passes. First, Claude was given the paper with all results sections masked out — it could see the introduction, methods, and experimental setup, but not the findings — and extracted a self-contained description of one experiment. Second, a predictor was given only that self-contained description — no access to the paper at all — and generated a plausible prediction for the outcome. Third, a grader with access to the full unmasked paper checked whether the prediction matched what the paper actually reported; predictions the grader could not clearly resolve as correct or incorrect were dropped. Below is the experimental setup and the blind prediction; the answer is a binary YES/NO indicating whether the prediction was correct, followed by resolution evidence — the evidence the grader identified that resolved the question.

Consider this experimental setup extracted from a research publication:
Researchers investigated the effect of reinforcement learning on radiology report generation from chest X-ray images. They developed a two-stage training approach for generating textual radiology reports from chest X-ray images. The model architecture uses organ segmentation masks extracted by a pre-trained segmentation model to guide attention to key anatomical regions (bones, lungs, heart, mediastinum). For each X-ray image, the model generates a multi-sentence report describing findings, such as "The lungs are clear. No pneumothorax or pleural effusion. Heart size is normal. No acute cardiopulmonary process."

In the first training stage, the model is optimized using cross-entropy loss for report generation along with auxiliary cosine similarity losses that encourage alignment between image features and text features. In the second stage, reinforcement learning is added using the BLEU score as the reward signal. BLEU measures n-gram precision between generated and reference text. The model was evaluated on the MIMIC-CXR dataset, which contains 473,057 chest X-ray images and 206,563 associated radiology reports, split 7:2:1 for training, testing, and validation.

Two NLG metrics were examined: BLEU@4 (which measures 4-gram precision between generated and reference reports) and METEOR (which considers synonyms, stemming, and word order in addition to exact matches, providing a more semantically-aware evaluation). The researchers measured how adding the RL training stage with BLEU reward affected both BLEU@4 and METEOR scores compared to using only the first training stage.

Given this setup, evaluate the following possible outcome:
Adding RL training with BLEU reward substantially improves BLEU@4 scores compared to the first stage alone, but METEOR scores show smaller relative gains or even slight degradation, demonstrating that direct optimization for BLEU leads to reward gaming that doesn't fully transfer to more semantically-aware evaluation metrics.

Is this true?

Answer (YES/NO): YES